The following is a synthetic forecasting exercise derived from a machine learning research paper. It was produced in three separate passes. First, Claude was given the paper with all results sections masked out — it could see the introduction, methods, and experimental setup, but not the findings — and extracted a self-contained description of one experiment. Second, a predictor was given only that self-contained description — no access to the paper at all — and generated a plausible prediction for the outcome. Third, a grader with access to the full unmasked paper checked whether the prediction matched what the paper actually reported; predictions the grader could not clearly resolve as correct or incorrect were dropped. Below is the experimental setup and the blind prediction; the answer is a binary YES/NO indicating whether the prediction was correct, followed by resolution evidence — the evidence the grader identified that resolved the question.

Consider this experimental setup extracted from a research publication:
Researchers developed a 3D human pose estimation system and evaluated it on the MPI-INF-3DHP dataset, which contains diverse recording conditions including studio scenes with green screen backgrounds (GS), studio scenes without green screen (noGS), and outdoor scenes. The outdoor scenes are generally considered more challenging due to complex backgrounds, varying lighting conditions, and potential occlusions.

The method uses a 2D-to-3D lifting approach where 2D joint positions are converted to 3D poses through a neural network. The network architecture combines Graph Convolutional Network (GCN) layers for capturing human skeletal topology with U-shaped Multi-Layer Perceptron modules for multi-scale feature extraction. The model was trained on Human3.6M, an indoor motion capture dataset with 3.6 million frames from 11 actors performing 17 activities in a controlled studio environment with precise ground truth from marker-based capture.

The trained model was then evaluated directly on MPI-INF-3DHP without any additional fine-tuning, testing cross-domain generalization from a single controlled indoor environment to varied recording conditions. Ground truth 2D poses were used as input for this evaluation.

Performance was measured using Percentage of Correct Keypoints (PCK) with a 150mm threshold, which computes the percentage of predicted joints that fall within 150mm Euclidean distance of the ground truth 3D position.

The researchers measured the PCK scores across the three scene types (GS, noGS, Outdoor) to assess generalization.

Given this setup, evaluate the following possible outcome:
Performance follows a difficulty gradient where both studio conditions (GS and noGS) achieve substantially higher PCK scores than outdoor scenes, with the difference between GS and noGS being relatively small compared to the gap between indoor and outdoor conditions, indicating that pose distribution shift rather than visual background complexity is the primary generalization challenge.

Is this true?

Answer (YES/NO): NO